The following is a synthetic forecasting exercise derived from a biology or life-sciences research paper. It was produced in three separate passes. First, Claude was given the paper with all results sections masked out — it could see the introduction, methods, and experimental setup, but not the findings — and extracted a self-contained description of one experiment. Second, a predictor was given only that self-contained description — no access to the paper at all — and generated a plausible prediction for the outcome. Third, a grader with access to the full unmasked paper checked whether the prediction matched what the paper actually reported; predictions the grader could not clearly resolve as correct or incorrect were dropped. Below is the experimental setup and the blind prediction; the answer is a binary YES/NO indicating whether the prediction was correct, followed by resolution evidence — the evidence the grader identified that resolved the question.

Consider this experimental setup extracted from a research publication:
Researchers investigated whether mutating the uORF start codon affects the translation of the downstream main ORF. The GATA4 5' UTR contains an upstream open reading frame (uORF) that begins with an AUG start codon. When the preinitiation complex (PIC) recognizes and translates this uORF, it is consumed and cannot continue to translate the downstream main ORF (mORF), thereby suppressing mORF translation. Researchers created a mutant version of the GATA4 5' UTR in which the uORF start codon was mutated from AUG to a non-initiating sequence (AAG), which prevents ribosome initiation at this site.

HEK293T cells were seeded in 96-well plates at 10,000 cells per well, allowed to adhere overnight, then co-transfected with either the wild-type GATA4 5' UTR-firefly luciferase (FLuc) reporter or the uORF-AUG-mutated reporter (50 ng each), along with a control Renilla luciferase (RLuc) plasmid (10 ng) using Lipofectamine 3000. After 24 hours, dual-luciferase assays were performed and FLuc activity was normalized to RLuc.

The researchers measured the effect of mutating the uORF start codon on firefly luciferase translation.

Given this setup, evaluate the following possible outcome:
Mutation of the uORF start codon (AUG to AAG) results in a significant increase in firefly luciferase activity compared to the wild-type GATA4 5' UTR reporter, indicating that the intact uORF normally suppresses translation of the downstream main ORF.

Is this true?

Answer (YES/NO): YES